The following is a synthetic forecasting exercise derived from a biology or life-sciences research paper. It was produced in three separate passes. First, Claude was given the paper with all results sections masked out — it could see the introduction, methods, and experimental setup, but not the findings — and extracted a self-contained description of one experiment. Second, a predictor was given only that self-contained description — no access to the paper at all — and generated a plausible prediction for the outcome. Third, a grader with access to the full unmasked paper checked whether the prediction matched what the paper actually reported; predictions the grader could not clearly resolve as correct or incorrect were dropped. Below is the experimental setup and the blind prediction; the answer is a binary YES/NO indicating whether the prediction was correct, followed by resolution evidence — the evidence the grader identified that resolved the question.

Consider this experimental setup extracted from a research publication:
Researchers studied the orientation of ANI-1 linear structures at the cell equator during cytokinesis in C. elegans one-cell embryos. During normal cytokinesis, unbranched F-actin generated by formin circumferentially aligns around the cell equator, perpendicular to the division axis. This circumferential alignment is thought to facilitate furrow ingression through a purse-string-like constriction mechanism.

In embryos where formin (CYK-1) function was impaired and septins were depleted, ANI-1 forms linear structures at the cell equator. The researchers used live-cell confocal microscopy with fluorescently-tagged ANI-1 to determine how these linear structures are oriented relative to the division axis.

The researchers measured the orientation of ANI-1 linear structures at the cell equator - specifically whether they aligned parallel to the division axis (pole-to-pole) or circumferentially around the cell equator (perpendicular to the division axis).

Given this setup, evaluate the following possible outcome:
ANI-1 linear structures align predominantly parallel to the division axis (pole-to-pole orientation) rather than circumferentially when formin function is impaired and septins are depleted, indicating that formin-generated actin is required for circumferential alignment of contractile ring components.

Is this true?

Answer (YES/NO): NO